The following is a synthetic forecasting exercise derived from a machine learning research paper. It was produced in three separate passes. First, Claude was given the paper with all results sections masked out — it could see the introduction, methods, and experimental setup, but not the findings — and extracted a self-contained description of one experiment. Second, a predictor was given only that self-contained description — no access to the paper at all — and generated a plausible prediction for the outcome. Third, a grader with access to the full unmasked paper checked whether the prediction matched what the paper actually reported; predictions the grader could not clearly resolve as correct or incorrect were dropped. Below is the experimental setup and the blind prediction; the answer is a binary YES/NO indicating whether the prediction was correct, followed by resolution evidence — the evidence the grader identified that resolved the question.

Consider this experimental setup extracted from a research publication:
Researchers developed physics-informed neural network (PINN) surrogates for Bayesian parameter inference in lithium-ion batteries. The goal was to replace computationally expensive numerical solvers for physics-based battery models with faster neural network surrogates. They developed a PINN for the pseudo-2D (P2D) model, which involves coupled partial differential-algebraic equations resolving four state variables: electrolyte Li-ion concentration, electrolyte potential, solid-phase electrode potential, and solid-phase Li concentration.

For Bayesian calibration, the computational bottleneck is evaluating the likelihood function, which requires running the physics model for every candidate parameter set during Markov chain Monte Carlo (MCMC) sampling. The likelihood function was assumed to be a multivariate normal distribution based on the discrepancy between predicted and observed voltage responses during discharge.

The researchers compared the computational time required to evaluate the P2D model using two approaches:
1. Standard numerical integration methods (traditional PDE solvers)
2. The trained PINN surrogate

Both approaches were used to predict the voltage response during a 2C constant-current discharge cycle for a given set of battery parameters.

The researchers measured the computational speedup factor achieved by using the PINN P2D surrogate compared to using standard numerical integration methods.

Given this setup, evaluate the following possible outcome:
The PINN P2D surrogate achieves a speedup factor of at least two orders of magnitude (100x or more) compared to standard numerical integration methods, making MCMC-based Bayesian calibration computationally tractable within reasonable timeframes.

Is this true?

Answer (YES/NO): YES